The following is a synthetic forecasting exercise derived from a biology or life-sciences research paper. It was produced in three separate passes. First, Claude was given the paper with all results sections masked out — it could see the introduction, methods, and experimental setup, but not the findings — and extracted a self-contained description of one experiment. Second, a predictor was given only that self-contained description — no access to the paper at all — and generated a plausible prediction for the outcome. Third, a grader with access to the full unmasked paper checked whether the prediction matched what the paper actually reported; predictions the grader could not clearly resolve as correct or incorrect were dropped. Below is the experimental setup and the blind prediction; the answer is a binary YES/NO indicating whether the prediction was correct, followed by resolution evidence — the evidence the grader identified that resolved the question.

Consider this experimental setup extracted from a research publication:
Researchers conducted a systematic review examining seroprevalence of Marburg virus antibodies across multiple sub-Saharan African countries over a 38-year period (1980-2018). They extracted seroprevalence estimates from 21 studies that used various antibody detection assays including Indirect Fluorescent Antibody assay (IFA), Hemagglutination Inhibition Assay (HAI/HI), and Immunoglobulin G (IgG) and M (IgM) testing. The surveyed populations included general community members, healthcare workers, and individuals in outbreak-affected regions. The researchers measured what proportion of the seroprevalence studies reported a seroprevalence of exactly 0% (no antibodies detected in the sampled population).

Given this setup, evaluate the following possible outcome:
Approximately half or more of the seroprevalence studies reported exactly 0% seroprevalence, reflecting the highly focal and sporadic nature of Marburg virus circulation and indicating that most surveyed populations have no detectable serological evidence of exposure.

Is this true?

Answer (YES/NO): NO